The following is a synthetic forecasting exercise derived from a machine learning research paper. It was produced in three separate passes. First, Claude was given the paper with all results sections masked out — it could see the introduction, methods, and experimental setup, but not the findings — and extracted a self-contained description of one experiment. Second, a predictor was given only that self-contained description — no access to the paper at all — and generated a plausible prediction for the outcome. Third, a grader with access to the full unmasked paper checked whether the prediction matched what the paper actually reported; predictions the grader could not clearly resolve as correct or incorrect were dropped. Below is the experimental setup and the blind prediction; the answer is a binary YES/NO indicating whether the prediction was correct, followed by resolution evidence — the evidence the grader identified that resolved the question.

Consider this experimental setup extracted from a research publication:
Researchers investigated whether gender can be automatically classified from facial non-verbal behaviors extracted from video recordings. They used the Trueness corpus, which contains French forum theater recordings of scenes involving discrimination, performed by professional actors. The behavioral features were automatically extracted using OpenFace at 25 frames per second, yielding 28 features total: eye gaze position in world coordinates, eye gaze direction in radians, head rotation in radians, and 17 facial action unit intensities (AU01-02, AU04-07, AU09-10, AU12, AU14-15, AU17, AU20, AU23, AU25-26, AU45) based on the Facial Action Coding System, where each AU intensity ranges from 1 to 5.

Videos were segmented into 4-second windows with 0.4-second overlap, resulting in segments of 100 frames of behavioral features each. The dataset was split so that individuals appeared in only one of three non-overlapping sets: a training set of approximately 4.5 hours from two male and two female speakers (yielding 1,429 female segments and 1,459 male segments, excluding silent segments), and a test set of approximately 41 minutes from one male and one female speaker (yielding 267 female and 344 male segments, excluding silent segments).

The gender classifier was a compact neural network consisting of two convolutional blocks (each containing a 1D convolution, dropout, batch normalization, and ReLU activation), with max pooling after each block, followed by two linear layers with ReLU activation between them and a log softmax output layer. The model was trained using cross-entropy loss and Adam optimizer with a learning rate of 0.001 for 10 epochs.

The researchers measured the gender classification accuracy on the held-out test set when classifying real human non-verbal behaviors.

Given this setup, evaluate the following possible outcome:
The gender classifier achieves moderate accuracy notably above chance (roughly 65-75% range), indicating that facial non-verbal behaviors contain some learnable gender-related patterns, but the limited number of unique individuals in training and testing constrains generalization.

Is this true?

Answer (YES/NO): NO